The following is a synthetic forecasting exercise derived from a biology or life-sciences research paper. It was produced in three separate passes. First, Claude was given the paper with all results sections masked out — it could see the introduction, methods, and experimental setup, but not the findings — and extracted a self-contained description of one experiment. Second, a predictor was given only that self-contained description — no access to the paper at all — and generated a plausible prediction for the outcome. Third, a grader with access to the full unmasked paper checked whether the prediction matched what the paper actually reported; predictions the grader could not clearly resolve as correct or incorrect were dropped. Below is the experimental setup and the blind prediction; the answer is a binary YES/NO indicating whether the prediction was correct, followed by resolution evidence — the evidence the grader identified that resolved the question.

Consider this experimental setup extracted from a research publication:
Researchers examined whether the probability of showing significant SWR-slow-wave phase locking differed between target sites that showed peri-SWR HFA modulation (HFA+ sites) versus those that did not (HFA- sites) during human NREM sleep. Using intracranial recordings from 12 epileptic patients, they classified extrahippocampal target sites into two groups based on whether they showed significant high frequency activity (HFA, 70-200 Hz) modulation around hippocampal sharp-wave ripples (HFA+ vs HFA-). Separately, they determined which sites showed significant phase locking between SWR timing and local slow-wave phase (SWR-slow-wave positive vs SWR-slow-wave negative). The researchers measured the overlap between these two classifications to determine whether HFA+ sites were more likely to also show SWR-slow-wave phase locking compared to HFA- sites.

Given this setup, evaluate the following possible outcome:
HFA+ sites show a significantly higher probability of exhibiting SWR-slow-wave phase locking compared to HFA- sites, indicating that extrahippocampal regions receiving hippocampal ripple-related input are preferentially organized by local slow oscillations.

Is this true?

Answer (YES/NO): YES